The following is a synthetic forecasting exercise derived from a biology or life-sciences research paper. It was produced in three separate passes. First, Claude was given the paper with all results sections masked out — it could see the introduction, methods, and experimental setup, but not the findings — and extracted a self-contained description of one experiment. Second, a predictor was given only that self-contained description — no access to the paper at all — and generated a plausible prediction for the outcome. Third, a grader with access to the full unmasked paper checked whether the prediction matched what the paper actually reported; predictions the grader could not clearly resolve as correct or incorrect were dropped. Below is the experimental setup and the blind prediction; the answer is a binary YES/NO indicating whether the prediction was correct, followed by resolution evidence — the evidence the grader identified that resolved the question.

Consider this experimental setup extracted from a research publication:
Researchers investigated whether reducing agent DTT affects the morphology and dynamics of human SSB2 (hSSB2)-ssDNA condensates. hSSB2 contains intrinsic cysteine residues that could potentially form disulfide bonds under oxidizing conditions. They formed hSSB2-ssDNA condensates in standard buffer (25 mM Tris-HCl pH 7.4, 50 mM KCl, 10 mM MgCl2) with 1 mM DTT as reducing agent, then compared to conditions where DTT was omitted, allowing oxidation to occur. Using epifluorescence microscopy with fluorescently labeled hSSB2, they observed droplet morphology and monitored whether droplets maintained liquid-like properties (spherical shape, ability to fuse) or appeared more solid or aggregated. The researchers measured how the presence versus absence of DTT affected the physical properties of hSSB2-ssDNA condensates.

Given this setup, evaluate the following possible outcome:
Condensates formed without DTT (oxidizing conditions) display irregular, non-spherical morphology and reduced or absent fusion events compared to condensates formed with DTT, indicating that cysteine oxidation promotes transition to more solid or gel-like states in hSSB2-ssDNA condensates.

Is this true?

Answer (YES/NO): YES